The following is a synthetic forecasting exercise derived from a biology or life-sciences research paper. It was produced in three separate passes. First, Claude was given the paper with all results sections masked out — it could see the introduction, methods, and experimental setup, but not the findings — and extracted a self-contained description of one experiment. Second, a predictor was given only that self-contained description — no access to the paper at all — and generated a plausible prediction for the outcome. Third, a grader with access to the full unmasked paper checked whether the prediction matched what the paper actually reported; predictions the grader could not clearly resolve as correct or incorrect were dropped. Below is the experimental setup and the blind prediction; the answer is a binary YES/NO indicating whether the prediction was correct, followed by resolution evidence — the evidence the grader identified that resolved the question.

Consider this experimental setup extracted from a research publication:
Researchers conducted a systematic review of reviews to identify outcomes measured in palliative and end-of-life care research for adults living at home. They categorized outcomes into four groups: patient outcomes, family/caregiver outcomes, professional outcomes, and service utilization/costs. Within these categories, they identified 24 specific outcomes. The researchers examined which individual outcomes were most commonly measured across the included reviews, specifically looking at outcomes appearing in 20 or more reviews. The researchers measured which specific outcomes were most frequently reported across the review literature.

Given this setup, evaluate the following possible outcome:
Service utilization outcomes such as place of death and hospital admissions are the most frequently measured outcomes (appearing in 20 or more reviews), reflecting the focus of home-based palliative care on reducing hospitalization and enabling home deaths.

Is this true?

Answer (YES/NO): NO